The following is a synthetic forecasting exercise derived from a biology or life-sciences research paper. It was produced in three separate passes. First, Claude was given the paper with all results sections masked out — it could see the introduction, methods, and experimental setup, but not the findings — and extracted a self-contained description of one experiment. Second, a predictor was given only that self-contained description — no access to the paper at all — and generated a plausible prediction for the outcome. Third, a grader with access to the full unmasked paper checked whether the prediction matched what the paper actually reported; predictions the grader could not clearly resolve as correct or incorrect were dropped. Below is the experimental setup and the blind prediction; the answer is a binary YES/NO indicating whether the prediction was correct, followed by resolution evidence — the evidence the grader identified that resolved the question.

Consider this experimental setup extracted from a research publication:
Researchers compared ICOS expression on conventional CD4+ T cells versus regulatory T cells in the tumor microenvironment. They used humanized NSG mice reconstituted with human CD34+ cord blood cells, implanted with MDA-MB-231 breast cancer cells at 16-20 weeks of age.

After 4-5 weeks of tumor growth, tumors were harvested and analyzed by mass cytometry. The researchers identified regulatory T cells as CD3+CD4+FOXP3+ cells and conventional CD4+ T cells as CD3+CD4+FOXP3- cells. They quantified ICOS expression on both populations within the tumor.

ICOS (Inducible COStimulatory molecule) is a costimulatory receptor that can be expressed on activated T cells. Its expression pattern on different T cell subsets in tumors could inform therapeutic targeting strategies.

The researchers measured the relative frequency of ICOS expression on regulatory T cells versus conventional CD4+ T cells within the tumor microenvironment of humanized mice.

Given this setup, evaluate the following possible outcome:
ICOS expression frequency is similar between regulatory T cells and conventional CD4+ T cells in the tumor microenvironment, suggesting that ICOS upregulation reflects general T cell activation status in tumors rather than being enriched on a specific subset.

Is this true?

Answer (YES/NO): NO